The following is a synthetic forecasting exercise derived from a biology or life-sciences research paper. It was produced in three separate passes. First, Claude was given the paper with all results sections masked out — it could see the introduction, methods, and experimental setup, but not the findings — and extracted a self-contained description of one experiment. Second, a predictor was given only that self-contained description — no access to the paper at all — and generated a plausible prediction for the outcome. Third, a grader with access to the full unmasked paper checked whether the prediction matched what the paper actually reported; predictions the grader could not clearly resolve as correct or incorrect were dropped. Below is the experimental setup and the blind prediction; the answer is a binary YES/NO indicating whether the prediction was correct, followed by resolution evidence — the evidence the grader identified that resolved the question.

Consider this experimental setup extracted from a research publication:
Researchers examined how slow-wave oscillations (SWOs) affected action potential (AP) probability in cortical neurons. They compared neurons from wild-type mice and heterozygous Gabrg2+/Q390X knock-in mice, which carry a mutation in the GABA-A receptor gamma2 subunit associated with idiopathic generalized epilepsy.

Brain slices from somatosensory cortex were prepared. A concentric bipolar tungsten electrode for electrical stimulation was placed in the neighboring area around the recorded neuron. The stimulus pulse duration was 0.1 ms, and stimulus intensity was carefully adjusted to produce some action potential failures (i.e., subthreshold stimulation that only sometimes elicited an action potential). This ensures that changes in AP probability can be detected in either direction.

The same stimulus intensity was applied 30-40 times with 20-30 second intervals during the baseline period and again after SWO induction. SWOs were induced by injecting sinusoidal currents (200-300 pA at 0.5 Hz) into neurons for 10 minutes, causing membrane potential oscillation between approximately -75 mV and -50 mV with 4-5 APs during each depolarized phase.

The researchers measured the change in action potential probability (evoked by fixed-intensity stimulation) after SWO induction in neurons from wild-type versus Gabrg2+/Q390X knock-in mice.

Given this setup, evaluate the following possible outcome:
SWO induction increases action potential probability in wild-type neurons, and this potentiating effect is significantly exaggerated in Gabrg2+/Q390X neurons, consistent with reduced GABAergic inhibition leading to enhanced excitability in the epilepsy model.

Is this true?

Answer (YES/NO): NO